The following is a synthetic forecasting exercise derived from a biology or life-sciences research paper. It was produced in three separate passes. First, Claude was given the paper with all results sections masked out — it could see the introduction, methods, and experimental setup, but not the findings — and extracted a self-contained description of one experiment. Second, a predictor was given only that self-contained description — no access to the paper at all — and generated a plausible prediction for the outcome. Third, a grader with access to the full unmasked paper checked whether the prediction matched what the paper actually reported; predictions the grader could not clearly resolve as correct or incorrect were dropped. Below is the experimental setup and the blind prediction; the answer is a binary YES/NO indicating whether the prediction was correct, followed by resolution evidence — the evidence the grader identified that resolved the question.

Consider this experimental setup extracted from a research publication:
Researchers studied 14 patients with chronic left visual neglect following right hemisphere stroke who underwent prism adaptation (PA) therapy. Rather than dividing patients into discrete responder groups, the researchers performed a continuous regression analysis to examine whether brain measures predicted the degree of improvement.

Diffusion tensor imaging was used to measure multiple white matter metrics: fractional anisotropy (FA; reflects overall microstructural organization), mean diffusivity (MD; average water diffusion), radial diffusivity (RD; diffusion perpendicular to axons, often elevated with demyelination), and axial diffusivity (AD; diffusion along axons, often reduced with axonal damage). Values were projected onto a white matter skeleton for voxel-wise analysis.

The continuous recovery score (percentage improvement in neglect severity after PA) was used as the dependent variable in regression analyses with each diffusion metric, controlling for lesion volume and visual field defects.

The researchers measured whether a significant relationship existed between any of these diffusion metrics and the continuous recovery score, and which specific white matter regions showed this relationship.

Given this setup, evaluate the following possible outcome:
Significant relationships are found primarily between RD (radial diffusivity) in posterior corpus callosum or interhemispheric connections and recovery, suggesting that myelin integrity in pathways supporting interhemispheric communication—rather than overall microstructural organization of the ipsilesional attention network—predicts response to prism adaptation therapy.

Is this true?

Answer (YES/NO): NO